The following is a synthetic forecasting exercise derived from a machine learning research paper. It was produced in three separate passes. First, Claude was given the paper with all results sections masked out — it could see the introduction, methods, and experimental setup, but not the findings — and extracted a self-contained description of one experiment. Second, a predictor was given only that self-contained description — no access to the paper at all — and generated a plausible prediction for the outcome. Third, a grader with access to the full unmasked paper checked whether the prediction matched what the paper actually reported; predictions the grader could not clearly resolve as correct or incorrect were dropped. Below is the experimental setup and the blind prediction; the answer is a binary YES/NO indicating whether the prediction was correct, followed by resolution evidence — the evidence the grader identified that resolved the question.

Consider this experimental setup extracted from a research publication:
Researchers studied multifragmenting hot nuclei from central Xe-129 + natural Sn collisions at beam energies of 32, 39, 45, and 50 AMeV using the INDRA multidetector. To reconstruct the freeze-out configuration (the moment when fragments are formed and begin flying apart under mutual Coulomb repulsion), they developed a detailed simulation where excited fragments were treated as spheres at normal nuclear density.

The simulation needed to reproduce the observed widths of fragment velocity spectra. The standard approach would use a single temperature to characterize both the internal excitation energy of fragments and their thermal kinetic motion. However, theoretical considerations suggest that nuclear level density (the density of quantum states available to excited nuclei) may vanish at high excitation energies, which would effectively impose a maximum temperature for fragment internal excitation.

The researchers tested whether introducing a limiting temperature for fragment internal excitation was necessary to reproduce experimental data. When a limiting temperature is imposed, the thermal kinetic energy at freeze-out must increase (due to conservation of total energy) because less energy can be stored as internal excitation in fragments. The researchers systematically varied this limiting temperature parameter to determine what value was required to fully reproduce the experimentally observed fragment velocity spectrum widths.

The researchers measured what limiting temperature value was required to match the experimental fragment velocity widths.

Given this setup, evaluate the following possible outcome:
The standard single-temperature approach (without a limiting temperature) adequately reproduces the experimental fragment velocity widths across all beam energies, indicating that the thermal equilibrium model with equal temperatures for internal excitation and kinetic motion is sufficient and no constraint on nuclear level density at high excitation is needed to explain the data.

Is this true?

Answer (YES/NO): NO